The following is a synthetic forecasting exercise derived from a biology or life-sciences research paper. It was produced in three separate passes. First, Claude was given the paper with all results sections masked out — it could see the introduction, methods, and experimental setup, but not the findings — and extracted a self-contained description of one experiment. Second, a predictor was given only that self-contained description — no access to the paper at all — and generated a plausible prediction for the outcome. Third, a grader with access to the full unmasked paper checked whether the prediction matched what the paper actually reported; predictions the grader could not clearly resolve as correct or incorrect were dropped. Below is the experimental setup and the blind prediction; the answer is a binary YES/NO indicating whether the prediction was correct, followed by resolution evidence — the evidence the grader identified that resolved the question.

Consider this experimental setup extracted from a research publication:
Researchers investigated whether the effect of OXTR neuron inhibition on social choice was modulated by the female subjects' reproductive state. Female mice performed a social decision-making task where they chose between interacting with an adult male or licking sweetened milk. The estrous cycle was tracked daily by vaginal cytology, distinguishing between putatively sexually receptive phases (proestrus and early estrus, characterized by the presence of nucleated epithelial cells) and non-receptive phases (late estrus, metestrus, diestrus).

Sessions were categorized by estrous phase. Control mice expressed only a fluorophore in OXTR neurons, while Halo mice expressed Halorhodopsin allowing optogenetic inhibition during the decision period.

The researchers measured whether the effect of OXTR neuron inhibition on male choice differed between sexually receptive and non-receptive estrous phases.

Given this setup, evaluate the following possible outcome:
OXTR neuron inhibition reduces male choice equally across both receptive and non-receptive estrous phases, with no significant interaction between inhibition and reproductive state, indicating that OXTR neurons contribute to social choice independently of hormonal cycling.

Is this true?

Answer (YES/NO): NO